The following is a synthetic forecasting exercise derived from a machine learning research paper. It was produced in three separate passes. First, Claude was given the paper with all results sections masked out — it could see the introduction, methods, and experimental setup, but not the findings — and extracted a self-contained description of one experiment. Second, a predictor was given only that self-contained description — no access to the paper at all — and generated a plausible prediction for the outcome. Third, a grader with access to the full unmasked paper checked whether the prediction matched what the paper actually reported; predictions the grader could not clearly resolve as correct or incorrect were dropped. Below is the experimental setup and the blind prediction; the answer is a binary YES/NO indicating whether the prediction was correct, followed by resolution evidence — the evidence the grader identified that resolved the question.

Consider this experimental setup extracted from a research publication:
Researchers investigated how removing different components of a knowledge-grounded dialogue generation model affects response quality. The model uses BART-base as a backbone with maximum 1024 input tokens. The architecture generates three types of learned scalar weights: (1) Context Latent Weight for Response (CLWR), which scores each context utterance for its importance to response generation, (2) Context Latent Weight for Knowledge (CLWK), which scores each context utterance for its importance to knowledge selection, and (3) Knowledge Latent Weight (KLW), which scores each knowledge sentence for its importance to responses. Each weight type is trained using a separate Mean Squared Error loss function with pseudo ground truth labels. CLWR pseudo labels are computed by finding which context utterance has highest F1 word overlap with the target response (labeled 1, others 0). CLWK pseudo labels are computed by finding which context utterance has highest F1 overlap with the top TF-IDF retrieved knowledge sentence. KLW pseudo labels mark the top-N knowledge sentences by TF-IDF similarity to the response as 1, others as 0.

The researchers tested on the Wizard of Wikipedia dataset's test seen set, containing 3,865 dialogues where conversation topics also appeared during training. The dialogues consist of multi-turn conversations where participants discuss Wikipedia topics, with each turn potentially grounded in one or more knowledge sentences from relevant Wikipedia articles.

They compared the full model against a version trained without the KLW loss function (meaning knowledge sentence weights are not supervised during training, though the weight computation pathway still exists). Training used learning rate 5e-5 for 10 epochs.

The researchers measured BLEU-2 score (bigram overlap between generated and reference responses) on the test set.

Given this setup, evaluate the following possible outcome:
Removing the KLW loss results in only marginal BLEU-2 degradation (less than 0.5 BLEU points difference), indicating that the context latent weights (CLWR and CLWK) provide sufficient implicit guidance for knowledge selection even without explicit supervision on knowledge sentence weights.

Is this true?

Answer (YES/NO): NO